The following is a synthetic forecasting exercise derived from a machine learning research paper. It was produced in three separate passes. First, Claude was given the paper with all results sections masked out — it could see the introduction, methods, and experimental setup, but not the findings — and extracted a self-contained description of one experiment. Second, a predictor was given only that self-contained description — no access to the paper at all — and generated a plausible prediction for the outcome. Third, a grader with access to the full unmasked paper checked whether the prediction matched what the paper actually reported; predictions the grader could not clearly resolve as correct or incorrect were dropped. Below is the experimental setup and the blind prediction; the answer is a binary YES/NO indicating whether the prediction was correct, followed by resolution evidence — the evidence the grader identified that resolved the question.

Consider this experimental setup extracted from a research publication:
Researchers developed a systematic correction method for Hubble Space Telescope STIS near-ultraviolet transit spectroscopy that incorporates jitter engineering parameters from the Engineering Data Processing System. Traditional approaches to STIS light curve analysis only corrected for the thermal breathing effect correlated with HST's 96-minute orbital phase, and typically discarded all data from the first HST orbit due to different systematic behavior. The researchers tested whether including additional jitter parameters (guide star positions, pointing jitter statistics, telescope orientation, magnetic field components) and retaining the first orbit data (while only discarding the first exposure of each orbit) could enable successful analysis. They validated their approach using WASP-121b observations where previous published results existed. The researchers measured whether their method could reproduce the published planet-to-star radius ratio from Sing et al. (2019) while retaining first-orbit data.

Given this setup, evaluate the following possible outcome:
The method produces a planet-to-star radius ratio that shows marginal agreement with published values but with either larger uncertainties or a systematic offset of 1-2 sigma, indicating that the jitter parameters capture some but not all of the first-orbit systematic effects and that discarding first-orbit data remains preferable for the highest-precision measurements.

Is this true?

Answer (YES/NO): NO